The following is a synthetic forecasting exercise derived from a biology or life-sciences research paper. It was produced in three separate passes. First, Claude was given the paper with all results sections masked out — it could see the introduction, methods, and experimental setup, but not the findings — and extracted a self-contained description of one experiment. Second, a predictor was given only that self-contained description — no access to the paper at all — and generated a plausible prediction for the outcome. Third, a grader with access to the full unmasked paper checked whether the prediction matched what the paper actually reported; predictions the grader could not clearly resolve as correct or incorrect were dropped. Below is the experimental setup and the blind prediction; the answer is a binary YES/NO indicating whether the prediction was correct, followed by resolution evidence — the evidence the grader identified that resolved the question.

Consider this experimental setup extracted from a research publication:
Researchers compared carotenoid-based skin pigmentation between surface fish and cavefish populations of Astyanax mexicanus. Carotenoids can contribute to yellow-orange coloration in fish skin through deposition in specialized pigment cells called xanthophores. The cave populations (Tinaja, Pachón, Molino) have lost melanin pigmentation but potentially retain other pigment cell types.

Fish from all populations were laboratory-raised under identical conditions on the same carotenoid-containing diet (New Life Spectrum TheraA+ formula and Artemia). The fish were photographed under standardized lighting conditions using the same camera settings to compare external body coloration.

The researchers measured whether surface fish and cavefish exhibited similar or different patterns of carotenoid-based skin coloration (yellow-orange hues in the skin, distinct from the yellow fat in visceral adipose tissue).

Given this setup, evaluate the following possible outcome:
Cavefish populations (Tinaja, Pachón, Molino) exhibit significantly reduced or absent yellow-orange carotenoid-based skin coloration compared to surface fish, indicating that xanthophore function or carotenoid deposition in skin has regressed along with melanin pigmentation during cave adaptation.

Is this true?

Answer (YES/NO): NO